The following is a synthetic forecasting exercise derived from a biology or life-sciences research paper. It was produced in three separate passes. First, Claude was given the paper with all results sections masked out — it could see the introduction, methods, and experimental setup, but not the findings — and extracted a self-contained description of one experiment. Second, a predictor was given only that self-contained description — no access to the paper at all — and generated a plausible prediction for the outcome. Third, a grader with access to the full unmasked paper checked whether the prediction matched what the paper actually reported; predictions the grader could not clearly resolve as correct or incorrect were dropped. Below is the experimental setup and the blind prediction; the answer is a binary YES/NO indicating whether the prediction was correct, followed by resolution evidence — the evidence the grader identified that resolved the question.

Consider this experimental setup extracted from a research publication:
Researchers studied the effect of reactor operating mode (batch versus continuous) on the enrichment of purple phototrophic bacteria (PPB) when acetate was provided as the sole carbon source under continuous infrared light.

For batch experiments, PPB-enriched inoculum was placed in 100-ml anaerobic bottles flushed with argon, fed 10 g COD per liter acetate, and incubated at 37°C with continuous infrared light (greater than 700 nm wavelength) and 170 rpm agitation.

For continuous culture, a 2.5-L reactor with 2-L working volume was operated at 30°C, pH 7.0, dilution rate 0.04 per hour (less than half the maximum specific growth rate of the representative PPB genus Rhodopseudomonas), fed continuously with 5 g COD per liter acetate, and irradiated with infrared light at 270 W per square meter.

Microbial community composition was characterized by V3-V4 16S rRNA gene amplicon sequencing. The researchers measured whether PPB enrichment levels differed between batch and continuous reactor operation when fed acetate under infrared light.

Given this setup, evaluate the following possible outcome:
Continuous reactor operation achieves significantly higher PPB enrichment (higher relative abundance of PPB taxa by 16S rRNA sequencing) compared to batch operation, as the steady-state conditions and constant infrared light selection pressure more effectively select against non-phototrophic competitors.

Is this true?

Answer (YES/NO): NO